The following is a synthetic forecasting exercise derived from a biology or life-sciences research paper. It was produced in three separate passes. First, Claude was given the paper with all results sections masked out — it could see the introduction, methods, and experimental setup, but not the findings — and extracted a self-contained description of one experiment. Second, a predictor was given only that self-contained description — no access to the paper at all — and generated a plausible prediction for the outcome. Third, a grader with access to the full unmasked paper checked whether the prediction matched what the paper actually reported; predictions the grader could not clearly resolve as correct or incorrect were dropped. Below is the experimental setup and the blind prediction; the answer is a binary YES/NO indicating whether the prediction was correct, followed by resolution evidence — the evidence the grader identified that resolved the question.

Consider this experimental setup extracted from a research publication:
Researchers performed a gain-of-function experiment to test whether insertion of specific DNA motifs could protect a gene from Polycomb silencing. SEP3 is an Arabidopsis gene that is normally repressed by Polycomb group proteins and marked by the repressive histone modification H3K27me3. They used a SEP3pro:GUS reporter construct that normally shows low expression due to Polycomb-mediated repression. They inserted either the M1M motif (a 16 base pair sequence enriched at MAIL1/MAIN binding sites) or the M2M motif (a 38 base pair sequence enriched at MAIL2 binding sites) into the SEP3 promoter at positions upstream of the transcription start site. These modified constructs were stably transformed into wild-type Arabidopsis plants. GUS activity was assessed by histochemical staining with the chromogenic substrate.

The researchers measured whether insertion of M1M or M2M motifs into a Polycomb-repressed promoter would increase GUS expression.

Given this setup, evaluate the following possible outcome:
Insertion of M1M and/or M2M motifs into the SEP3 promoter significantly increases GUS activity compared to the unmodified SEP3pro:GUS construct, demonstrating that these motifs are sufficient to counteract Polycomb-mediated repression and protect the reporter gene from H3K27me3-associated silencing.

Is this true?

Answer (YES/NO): YES